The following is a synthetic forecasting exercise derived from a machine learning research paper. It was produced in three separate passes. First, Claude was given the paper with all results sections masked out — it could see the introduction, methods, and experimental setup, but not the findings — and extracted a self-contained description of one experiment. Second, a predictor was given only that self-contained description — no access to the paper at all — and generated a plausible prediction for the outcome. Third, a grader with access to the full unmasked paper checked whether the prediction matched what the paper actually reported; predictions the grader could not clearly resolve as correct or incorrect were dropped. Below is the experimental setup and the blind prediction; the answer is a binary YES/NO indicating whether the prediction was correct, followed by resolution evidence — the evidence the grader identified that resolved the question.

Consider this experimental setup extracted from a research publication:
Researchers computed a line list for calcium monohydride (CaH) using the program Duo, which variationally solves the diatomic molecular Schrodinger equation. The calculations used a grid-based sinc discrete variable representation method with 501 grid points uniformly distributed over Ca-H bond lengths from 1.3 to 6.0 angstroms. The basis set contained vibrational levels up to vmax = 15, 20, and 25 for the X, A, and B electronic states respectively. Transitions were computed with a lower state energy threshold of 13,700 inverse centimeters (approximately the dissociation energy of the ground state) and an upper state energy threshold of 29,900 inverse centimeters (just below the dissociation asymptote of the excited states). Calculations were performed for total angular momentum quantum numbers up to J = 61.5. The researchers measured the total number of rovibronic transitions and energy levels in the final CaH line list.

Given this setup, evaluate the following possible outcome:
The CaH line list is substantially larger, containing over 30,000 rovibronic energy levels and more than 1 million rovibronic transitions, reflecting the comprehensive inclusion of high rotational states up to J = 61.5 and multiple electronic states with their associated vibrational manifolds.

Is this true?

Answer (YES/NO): NO